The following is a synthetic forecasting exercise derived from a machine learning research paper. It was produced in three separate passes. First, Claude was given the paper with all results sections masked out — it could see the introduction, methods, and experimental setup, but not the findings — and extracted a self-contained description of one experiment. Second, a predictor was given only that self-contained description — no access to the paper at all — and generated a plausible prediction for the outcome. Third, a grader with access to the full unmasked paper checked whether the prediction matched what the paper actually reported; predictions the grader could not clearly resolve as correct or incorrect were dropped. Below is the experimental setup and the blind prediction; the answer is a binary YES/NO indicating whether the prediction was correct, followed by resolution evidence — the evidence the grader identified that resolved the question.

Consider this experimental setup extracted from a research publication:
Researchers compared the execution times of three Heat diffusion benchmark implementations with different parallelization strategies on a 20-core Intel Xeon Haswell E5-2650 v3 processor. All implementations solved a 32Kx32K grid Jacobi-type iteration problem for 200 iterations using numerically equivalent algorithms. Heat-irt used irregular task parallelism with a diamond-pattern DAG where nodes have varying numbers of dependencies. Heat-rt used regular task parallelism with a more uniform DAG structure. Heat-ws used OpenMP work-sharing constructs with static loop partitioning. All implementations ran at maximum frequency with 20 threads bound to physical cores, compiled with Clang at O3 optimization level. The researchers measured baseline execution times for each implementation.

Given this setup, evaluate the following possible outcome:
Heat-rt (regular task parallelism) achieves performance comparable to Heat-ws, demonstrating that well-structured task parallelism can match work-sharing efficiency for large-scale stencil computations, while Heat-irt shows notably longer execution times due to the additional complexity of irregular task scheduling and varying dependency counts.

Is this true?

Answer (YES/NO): NO